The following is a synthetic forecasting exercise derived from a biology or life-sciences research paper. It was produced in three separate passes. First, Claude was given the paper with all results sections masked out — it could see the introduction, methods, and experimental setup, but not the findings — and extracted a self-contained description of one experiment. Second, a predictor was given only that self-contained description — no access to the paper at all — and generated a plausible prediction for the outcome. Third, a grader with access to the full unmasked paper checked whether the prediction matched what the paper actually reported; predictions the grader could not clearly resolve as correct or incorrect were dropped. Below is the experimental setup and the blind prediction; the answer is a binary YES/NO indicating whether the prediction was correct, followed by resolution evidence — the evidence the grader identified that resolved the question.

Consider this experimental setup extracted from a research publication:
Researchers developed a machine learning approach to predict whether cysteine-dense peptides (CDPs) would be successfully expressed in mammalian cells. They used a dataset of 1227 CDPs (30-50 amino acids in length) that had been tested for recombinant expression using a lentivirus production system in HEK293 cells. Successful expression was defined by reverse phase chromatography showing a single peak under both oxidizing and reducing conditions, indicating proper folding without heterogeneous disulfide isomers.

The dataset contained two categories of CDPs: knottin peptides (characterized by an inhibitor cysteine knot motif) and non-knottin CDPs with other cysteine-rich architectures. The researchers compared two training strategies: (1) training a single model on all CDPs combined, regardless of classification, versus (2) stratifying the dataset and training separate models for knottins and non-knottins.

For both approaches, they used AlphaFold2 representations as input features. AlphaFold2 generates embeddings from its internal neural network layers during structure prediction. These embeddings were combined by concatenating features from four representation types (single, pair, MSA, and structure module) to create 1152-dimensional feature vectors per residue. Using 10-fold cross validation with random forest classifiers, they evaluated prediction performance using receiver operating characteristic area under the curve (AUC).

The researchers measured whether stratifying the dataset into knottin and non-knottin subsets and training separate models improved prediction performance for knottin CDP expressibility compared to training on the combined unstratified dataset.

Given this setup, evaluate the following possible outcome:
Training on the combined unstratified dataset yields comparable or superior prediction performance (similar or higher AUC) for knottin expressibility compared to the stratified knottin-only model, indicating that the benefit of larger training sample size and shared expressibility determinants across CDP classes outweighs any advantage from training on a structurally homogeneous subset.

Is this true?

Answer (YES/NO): NO